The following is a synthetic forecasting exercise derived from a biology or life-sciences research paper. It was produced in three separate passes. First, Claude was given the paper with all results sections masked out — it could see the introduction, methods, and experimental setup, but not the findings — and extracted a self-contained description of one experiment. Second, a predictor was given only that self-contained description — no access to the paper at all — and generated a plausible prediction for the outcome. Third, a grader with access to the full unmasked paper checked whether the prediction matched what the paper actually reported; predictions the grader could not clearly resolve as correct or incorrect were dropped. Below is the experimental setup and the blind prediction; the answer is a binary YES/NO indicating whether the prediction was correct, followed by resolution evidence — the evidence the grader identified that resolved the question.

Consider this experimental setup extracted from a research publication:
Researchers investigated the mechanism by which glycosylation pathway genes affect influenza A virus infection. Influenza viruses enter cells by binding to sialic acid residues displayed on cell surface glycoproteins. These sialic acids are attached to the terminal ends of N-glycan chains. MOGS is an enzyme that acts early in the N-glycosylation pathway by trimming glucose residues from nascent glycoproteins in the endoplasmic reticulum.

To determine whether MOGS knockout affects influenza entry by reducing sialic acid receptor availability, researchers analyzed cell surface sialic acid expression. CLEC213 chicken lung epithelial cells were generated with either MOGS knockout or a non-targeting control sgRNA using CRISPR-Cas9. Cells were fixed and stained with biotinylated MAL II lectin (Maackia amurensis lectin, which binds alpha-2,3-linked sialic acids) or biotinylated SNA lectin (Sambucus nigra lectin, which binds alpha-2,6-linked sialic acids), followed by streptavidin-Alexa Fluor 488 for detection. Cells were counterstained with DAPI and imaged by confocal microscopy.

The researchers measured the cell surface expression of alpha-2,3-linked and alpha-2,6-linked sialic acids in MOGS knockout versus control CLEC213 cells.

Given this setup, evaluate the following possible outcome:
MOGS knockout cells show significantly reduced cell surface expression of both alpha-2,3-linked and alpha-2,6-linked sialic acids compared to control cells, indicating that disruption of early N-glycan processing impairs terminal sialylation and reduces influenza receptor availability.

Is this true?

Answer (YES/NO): NO